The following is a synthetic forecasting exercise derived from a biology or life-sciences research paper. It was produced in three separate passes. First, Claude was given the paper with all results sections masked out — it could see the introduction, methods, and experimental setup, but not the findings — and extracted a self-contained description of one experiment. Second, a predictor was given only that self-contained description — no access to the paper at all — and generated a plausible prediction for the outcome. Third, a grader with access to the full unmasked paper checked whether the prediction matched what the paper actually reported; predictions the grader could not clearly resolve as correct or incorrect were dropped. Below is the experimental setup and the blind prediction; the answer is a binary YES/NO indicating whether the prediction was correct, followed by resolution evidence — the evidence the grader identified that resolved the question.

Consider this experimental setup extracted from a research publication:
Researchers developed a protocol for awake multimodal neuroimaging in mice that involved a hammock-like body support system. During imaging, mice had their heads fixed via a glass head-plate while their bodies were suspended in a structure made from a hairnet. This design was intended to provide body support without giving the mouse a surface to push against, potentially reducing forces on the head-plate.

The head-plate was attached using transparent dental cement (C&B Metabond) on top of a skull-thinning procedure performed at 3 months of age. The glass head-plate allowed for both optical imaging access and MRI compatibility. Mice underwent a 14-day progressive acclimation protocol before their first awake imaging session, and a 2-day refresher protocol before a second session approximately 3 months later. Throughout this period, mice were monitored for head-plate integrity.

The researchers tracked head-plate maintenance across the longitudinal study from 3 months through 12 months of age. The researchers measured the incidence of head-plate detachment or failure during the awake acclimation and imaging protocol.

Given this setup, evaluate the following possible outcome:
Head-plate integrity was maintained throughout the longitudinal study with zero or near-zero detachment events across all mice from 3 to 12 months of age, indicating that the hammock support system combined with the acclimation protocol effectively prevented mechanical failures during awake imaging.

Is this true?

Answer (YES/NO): NO